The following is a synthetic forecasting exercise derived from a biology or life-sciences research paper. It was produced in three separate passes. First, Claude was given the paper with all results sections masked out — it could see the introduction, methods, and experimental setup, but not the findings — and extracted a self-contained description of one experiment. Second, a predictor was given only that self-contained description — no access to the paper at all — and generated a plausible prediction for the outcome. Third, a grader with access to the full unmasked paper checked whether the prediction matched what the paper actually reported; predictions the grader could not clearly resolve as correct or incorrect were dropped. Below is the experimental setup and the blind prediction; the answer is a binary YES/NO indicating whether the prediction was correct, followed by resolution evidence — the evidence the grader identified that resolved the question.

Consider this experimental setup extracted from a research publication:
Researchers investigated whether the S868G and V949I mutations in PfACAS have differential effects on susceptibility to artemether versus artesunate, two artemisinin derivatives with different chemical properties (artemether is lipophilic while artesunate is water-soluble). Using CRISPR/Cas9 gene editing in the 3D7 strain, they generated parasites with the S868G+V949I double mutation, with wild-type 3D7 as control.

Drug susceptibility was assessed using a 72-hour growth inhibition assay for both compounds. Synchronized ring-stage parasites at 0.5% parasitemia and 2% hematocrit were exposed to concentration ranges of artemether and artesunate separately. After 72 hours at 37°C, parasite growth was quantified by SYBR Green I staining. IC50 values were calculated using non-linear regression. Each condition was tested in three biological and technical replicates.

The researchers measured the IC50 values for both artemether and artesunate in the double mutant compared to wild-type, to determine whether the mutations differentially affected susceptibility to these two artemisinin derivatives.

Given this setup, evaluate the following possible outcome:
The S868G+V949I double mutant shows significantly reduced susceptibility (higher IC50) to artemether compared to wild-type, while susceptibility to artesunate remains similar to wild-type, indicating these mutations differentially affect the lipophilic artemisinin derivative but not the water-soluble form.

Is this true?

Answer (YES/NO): NO